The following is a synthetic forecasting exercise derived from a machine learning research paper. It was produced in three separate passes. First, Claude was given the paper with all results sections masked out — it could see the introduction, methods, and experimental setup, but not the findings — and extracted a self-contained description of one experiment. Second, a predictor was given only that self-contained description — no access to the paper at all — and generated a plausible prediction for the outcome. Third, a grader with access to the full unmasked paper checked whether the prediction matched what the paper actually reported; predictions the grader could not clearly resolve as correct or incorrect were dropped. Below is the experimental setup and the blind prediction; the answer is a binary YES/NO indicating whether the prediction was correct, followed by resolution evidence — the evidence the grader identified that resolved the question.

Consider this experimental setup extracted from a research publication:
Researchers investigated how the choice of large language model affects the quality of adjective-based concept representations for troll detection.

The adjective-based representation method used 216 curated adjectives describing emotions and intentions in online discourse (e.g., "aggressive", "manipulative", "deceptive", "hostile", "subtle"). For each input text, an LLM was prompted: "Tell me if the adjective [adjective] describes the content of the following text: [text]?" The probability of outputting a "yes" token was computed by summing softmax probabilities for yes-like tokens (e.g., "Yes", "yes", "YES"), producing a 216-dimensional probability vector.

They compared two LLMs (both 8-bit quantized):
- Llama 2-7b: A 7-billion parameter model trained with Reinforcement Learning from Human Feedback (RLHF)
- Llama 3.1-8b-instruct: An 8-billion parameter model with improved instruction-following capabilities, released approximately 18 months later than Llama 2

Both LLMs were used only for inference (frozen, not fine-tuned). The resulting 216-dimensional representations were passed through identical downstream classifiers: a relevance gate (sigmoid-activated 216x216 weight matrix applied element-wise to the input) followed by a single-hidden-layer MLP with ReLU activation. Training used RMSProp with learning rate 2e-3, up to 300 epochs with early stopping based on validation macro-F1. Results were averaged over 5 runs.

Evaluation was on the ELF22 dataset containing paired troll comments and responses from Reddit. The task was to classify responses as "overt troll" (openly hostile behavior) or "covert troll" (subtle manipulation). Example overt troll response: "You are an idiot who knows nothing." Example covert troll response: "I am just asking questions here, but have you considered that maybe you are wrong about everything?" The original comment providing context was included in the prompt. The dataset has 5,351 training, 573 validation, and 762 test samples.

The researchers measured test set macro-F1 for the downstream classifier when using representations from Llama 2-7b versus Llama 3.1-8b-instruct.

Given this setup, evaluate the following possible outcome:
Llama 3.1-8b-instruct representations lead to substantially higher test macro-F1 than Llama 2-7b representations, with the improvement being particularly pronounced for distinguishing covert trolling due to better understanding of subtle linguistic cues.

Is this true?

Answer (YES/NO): NO